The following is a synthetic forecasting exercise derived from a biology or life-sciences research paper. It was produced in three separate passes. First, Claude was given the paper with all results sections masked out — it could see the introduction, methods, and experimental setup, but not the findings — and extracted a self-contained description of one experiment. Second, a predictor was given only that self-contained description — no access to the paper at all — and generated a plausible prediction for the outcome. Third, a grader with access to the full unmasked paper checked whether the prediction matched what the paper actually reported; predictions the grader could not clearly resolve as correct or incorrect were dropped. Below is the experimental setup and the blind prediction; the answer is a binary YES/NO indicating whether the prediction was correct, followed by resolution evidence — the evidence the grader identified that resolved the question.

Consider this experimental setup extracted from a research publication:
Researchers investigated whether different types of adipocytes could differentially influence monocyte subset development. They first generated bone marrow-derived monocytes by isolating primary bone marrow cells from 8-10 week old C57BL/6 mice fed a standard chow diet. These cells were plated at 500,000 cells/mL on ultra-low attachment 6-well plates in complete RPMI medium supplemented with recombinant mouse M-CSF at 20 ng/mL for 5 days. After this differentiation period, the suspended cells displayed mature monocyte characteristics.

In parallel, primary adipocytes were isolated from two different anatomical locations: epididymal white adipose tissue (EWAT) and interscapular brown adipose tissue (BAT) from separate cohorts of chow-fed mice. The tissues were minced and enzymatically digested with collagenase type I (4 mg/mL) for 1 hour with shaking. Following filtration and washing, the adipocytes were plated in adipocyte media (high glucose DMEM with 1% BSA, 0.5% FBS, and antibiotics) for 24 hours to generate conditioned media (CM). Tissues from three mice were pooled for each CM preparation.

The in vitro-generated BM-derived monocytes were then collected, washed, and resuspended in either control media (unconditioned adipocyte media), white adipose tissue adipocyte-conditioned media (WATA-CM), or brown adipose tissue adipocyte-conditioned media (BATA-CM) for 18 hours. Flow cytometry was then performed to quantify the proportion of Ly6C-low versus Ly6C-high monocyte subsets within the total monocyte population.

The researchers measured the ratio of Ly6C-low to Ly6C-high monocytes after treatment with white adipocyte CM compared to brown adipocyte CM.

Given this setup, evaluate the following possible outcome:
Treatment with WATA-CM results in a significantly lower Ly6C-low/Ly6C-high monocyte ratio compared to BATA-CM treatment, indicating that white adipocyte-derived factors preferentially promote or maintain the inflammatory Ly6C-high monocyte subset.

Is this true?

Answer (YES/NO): YES